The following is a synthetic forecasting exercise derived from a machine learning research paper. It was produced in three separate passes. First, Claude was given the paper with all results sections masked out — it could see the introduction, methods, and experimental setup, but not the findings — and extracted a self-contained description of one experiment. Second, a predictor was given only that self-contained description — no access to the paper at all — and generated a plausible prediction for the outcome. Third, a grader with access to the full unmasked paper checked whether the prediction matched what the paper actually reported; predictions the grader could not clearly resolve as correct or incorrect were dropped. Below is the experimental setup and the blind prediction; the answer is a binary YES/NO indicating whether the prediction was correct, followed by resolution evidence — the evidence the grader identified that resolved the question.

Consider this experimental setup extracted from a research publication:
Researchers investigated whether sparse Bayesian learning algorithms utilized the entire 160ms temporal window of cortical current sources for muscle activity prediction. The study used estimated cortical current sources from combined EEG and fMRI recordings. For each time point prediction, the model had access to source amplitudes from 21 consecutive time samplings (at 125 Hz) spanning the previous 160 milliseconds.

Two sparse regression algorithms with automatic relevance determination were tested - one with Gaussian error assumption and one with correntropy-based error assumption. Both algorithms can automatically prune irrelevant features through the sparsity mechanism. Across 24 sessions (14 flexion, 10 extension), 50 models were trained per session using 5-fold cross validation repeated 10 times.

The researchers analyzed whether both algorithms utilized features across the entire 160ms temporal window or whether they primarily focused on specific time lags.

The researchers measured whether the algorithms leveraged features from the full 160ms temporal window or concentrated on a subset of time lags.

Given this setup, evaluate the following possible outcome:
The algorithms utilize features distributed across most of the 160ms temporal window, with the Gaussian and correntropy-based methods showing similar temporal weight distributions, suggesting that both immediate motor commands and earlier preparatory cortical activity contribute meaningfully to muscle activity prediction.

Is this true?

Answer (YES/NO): NO